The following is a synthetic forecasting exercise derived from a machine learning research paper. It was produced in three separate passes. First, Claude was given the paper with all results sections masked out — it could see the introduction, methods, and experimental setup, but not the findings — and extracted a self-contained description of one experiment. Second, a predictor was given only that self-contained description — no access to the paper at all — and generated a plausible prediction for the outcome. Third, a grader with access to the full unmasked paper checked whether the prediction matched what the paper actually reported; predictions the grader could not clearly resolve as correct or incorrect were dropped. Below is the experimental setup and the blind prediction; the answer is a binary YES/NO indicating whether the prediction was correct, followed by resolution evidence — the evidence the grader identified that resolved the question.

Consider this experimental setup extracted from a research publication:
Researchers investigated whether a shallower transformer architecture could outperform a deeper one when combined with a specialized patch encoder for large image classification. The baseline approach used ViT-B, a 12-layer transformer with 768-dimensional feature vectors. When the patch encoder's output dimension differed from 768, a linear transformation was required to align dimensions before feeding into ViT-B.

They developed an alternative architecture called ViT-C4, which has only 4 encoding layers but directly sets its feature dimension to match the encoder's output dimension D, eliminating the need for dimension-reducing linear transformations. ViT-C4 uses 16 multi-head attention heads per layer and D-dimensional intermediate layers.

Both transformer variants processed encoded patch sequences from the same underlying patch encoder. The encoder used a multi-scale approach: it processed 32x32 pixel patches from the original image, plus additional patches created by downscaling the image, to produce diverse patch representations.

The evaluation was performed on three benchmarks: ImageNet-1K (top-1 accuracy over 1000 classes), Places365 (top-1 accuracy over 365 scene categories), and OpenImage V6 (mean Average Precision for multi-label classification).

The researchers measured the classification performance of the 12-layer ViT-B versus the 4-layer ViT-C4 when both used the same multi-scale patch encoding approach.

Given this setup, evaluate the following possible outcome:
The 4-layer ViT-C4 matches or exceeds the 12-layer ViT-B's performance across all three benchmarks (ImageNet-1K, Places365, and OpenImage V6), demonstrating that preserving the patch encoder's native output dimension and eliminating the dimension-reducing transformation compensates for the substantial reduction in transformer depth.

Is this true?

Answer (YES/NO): YES